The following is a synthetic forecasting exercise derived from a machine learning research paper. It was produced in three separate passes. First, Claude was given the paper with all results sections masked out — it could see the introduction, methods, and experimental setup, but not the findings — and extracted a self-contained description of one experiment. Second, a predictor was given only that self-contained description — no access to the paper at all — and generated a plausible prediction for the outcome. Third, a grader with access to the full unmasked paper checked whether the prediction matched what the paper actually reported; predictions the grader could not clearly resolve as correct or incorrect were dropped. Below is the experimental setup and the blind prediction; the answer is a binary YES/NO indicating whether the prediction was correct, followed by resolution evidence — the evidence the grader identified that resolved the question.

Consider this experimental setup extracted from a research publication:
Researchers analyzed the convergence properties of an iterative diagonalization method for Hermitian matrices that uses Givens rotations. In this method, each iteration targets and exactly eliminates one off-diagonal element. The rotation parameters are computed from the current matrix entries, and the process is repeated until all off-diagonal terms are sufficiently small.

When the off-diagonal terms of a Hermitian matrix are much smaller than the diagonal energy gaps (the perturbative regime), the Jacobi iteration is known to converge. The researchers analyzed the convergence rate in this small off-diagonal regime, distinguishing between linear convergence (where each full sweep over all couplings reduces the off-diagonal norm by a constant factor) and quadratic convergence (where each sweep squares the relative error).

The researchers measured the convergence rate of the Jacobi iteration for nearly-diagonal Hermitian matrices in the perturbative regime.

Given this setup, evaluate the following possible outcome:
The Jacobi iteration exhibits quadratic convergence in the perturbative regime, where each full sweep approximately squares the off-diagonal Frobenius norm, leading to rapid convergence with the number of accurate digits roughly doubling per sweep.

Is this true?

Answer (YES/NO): YES